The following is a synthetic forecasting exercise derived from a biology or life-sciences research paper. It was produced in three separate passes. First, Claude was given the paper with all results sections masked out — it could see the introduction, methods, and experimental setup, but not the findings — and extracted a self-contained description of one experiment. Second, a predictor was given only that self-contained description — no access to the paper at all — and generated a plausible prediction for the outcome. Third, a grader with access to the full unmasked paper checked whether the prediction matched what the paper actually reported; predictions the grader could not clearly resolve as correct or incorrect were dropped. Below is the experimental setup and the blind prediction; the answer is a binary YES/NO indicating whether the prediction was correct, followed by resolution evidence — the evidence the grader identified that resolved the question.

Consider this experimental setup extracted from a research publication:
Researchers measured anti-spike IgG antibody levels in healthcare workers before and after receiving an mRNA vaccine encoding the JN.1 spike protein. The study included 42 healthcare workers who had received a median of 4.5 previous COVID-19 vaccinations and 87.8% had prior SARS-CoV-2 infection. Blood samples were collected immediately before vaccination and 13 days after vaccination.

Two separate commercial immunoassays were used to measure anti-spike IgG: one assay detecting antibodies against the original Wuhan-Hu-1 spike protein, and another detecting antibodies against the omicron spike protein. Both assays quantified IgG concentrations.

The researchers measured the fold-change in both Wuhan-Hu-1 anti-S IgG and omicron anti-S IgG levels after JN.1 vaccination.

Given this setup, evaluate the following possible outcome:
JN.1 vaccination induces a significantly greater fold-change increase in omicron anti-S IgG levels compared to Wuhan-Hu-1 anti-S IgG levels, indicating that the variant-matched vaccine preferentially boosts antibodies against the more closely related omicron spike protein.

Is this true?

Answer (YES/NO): NO